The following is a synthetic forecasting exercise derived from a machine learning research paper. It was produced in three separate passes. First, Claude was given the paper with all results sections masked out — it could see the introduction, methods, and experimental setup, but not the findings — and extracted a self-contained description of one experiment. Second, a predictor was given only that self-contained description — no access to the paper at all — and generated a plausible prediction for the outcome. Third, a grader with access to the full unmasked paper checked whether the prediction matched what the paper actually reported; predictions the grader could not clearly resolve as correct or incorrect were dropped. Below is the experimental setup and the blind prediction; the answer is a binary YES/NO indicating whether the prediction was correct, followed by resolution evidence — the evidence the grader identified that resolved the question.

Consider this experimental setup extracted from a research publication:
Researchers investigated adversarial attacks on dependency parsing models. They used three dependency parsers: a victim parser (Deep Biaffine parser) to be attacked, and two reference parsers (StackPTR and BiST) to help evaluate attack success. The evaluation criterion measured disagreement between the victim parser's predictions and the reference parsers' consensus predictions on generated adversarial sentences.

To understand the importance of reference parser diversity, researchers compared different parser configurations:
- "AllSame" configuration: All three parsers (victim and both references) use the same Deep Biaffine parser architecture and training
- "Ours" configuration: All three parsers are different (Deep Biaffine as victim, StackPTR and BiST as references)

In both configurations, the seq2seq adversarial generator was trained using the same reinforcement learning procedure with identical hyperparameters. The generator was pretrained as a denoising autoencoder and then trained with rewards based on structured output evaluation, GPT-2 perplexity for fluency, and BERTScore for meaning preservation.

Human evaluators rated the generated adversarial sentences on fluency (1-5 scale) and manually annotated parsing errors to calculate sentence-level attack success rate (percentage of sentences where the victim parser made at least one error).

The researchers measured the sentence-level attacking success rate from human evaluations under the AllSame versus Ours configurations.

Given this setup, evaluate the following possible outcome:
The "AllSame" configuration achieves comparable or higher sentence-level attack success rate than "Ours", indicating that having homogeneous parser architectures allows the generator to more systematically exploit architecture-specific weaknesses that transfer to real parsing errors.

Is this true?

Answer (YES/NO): NO